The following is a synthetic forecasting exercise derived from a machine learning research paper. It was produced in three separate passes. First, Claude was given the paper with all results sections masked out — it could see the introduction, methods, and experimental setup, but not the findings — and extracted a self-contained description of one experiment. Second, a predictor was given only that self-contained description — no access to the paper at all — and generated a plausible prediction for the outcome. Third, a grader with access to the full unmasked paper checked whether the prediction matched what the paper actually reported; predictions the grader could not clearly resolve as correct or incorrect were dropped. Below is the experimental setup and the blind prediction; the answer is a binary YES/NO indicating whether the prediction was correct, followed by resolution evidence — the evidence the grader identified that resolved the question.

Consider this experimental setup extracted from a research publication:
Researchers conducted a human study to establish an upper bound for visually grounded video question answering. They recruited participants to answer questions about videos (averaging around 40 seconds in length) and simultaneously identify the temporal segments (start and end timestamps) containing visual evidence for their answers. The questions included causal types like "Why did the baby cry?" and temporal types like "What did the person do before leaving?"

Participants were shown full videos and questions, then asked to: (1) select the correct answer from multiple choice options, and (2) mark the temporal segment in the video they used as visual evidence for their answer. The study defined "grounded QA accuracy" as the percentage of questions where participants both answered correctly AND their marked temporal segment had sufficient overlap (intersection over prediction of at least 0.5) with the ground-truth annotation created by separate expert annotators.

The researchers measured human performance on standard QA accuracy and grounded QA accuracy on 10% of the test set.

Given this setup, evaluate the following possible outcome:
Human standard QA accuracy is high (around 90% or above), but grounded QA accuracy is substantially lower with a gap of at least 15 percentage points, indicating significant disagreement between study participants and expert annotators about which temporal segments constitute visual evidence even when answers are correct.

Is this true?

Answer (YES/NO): NO